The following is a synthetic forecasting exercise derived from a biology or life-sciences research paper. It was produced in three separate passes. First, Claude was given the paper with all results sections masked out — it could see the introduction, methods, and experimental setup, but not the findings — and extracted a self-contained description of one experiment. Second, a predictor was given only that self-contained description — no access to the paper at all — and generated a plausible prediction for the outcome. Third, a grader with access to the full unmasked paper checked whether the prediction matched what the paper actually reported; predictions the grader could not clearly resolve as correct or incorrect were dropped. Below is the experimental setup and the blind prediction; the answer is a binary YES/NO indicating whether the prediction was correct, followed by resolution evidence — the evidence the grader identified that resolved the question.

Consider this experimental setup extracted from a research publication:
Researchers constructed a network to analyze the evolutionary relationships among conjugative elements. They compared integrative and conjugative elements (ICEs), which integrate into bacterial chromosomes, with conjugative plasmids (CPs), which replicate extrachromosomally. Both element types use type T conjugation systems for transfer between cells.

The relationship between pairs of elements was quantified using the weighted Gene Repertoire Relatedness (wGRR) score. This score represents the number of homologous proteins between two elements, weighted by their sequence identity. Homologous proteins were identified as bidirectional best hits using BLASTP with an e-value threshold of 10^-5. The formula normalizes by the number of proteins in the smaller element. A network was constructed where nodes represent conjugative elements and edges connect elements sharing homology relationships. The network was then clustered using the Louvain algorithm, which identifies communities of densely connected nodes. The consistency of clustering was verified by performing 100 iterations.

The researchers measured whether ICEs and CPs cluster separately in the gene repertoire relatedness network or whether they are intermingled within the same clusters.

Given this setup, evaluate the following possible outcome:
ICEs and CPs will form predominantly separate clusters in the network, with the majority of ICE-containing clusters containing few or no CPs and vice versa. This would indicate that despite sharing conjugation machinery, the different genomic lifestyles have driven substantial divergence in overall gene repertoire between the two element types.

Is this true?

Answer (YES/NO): NO